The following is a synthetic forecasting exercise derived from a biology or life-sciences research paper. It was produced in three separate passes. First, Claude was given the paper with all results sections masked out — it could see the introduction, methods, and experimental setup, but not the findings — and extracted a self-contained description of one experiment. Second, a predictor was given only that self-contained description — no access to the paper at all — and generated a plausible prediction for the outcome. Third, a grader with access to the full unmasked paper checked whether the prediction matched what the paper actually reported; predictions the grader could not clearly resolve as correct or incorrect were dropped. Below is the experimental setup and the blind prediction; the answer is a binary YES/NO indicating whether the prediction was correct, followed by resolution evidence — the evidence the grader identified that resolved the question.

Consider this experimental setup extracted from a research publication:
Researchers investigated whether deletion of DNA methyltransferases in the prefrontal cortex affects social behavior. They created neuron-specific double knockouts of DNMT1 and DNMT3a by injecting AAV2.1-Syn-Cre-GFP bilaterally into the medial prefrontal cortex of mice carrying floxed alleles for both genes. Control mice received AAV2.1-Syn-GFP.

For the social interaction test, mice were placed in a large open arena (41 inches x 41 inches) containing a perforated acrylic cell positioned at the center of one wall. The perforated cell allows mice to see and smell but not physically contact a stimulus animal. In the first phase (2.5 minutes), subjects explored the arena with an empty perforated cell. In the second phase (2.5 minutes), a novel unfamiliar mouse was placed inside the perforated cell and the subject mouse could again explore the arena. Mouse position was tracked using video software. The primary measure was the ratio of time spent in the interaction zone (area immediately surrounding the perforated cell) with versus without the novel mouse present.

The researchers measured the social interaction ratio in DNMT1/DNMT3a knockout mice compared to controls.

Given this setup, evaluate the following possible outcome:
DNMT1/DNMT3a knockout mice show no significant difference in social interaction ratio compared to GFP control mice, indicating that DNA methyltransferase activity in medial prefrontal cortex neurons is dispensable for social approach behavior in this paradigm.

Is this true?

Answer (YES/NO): YES